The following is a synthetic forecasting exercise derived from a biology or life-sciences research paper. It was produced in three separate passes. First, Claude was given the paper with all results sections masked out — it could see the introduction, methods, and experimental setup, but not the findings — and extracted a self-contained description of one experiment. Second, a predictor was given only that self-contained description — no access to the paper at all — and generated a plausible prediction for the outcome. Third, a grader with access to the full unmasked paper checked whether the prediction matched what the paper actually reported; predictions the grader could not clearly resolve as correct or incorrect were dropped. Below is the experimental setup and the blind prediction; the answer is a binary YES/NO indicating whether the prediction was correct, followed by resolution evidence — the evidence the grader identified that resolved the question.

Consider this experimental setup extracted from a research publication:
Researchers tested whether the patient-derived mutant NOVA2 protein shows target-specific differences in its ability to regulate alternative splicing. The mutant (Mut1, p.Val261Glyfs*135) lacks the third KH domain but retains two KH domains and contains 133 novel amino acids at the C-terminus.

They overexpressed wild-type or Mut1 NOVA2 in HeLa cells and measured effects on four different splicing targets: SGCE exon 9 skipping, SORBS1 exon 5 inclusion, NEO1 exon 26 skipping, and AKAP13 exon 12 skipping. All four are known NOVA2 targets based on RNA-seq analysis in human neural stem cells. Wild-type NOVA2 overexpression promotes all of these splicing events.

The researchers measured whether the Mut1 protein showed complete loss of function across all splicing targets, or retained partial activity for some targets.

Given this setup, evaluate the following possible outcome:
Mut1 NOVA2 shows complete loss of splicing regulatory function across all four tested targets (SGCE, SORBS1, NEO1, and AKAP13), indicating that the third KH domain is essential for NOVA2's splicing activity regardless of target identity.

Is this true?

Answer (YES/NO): NO